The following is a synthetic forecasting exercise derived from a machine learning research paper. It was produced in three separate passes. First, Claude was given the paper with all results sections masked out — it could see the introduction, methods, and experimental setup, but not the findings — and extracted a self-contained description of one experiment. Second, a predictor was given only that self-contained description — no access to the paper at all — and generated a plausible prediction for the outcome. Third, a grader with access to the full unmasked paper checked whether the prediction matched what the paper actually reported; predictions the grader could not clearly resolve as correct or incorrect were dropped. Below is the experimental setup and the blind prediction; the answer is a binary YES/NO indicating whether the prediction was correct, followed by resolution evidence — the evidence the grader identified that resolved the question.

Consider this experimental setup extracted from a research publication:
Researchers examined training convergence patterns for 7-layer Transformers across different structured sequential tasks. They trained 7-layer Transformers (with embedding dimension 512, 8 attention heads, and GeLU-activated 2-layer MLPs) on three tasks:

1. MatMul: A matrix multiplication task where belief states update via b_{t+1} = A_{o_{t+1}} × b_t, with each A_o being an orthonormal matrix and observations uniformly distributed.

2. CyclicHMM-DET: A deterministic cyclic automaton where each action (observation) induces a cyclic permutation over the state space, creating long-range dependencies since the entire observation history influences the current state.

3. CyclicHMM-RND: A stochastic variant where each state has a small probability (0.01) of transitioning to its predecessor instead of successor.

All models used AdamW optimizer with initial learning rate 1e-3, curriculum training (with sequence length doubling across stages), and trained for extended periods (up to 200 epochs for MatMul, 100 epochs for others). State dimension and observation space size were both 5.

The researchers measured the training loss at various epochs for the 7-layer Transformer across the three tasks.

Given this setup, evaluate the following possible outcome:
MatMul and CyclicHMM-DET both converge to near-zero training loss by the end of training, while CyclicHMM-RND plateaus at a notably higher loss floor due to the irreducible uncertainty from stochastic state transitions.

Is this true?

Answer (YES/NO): NO